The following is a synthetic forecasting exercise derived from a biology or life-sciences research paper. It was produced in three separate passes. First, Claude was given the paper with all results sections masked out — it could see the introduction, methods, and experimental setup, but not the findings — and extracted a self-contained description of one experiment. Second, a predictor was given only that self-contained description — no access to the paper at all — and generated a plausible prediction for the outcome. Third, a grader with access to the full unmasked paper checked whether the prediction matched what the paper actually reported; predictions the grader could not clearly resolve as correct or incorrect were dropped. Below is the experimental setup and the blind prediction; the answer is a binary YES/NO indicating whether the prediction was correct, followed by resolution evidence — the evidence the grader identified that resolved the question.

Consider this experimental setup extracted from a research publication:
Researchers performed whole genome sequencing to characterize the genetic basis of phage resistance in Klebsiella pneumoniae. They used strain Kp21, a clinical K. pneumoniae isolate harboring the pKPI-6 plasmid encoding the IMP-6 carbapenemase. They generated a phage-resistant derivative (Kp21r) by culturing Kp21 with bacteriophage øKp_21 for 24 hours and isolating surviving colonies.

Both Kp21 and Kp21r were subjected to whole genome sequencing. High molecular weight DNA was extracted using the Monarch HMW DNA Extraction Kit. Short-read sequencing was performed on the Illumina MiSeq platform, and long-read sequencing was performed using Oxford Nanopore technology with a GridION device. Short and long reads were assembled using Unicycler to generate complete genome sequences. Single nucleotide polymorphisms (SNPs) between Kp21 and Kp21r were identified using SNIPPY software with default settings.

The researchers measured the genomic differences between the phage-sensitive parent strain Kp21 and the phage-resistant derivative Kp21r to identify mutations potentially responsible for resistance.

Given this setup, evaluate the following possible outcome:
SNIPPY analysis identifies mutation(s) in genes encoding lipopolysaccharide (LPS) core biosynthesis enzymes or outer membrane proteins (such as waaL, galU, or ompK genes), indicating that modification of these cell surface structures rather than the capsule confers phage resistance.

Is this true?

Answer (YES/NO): NO